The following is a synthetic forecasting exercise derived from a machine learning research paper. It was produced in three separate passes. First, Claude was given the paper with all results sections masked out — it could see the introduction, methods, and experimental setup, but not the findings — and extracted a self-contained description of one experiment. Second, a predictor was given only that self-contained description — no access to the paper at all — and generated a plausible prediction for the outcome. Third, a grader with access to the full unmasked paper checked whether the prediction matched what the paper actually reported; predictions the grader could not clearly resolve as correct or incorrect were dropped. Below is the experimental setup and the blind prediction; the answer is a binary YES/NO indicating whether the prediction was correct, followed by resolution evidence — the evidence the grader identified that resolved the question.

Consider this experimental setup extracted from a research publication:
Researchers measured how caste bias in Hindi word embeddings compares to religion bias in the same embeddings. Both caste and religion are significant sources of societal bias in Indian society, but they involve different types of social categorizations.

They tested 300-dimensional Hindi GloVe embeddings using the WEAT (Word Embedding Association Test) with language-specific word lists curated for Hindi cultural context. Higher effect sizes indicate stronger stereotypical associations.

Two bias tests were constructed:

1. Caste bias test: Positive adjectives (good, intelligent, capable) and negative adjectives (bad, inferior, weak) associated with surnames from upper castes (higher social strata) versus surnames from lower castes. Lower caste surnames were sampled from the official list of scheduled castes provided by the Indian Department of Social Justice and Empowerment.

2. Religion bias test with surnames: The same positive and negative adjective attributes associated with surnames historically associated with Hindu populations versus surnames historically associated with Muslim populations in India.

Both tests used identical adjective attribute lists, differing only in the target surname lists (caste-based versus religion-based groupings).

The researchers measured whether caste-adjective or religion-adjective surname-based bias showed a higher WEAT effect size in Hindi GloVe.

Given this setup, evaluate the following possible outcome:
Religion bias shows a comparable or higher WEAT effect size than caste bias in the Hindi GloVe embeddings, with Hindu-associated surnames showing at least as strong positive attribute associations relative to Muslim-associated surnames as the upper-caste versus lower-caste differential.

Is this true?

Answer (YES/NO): YES